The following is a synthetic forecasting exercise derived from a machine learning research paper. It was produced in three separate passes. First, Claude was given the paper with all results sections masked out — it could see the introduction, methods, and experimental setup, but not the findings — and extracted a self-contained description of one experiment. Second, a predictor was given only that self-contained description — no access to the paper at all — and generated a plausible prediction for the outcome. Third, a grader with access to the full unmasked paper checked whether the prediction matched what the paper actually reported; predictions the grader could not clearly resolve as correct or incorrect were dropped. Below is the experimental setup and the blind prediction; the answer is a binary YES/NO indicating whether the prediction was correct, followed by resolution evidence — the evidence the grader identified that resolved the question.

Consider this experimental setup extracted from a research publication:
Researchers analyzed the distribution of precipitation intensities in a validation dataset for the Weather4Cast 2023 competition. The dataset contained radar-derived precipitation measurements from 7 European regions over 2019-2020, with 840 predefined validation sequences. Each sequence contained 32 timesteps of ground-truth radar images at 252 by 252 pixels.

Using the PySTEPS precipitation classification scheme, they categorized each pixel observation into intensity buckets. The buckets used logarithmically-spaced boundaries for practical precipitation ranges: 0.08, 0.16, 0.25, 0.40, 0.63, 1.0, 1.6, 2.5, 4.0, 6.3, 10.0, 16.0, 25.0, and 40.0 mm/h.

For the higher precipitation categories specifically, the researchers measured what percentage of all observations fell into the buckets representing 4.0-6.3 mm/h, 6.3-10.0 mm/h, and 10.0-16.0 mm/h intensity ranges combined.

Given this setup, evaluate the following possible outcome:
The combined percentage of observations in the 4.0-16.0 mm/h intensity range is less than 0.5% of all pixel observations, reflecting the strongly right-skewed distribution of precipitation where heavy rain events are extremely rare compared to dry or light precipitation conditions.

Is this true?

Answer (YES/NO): YES